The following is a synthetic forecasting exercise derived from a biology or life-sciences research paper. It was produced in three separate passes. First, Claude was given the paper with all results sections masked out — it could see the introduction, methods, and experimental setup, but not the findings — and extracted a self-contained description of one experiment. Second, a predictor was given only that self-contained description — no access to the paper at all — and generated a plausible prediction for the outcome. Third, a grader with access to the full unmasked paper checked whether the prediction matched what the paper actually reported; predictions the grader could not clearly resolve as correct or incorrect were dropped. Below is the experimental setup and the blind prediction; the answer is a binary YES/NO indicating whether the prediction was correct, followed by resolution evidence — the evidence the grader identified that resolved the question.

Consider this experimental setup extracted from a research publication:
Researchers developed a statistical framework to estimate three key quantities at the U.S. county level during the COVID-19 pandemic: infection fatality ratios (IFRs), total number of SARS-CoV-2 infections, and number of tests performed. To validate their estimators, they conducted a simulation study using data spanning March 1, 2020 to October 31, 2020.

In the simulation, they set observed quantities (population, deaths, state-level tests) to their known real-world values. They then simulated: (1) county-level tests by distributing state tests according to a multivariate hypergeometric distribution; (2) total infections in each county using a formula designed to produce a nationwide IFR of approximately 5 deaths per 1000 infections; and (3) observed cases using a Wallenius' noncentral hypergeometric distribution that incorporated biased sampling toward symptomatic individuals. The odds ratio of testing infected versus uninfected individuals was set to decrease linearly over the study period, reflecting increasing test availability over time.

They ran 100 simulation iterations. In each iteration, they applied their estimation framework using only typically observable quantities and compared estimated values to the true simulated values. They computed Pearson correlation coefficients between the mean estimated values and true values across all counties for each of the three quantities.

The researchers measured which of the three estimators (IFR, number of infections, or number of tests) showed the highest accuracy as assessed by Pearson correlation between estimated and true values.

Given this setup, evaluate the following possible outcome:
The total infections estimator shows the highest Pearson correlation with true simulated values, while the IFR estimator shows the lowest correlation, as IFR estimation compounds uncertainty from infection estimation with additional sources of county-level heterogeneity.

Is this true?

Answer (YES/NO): NO